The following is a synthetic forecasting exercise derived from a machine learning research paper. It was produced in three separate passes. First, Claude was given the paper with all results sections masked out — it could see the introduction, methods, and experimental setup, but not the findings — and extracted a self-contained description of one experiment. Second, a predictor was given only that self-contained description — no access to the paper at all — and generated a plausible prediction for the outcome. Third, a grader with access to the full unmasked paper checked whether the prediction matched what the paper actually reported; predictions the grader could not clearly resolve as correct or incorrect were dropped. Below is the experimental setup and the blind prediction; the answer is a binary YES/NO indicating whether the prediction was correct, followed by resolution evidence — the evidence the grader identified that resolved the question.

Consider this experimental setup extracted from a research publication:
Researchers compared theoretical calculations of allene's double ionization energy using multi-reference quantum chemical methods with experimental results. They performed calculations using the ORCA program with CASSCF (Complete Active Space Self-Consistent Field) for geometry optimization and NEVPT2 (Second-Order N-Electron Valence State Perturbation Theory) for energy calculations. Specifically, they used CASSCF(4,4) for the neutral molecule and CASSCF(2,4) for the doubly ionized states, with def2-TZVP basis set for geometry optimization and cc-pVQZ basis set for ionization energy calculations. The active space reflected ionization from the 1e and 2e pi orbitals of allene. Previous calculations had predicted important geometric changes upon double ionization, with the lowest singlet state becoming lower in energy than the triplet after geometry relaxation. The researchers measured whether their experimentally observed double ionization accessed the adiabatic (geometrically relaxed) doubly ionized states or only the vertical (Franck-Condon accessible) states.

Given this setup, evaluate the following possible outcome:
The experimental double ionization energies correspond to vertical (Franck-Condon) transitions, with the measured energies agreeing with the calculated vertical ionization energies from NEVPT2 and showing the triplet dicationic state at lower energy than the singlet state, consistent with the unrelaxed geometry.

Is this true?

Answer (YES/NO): YES